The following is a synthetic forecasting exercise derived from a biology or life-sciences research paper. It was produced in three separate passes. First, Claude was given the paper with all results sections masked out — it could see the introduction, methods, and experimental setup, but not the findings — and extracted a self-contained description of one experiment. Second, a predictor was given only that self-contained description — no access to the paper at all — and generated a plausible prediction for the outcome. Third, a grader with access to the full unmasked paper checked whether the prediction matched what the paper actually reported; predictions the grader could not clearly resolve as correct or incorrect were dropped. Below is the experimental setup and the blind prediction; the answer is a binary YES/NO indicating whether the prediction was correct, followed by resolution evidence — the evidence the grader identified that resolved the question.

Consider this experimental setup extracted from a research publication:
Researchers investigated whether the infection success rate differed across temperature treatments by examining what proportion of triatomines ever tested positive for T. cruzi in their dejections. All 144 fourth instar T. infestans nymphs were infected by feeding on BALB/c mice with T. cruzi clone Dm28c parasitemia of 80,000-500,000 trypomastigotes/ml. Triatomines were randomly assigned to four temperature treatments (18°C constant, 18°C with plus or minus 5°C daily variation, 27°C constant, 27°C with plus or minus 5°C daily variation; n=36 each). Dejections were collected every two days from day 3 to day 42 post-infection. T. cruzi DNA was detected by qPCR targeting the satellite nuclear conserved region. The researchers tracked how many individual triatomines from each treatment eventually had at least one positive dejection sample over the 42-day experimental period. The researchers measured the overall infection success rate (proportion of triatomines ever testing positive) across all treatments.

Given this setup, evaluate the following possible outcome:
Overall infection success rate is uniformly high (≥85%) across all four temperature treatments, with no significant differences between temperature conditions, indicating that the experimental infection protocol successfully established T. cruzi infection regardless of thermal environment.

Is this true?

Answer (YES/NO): NO